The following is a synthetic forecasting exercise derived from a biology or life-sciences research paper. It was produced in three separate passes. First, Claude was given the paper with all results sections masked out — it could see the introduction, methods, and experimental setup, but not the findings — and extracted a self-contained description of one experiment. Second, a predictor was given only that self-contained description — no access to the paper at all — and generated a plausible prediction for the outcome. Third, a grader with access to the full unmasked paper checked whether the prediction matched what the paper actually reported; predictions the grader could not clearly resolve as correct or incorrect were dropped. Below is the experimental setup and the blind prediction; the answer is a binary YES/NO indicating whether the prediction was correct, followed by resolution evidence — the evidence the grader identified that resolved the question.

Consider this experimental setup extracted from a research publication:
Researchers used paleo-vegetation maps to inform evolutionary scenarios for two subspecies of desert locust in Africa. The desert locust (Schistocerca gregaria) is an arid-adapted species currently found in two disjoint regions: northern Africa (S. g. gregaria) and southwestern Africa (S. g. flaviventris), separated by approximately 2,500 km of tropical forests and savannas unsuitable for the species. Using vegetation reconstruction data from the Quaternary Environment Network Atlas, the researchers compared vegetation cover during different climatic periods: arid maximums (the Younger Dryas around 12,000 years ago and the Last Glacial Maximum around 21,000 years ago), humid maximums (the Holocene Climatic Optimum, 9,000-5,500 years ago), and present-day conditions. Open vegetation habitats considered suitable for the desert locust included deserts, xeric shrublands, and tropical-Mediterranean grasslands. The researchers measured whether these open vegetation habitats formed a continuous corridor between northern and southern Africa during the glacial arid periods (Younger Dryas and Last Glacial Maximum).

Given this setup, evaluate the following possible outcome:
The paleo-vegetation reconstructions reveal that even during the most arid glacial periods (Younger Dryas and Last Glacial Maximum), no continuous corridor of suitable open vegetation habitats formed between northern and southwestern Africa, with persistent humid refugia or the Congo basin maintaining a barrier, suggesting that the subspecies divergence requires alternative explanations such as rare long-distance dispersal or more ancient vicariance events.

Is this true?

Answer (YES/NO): NO